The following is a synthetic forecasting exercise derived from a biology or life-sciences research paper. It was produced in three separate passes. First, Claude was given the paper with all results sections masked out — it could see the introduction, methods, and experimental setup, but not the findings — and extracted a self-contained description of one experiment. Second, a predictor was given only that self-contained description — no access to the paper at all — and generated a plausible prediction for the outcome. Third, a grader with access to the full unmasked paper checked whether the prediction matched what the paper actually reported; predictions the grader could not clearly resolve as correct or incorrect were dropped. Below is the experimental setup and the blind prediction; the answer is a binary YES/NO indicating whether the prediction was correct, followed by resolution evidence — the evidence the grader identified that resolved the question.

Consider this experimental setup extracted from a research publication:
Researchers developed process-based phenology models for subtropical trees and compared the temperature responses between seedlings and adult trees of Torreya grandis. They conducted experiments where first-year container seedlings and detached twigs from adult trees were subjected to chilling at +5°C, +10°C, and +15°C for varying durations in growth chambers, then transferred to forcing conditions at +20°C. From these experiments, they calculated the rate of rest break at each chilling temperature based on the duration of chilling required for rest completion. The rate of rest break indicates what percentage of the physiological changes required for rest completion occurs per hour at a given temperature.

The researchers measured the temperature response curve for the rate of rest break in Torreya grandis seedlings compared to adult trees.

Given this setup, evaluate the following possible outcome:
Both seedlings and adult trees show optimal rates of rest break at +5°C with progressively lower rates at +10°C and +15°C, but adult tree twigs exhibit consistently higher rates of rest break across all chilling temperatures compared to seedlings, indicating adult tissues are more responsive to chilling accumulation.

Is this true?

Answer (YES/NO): NO